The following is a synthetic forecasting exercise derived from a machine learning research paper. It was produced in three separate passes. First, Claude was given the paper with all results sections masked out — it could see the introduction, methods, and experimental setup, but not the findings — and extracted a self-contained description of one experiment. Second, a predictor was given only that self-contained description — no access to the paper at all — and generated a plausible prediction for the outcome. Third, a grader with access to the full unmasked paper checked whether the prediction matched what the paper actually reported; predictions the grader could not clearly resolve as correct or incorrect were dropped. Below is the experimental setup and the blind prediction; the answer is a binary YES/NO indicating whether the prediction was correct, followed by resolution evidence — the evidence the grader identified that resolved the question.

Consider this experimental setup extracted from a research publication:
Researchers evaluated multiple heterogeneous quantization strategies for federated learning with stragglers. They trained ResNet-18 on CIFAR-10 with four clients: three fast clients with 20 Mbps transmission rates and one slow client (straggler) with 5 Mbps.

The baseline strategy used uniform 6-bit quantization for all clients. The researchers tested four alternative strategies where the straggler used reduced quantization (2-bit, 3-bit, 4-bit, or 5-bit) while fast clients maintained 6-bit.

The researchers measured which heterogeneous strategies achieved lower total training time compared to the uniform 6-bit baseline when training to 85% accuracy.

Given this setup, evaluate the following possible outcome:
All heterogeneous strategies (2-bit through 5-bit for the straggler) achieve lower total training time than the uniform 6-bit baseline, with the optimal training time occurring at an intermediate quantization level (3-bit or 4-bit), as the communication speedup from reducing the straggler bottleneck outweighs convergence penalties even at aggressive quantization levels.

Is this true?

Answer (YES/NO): NO